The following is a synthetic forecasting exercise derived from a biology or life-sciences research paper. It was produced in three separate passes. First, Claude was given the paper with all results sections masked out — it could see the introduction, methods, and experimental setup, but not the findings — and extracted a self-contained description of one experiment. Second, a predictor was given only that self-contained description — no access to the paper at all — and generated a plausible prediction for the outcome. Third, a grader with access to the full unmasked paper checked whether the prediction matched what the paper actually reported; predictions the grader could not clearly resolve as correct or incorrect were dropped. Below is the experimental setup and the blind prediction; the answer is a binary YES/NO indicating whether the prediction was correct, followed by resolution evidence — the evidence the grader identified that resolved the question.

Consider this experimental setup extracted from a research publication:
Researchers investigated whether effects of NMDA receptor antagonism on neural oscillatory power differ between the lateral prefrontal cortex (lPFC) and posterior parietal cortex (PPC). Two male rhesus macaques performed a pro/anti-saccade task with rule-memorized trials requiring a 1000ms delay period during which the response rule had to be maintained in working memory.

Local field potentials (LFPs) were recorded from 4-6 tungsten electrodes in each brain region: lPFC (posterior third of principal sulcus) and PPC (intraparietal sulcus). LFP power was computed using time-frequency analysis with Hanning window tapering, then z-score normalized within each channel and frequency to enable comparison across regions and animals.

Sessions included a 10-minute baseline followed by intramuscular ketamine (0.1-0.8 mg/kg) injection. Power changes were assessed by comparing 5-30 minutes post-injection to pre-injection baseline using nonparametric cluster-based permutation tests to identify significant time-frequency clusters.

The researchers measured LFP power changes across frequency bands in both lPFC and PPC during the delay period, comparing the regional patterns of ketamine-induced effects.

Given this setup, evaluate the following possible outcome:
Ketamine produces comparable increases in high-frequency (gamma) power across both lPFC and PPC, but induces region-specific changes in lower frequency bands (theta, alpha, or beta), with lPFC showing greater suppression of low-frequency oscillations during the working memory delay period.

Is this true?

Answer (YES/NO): NO